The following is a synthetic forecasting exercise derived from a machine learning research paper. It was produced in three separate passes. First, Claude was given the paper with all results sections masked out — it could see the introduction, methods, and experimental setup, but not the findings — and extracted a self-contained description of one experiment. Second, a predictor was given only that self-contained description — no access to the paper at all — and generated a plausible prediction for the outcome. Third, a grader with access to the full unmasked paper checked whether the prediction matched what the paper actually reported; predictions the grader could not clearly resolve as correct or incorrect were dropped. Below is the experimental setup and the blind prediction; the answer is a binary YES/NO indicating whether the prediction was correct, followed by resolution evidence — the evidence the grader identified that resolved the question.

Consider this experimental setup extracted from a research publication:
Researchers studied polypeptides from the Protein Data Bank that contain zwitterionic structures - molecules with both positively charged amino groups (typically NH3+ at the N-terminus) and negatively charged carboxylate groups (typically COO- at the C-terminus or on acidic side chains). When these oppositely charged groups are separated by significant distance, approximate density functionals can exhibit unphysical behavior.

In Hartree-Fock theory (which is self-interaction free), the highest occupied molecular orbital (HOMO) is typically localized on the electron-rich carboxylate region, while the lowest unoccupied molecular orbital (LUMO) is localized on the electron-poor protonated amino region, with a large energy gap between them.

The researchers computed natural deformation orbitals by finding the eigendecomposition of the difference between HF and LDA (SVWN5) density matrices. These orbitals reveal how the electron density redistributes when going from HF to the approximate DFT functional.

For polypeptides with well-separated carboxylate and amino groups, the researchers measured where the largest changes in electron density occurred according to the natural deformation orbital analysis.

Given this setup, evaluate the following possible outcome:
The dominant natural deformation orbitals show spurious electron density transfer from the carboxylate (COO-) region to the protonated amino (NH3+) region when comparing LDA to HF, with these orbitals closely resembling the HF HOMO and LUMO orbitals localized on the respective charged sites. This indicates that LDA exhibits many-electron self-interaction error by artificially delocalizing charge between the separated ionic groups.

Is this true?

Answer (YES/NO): YES